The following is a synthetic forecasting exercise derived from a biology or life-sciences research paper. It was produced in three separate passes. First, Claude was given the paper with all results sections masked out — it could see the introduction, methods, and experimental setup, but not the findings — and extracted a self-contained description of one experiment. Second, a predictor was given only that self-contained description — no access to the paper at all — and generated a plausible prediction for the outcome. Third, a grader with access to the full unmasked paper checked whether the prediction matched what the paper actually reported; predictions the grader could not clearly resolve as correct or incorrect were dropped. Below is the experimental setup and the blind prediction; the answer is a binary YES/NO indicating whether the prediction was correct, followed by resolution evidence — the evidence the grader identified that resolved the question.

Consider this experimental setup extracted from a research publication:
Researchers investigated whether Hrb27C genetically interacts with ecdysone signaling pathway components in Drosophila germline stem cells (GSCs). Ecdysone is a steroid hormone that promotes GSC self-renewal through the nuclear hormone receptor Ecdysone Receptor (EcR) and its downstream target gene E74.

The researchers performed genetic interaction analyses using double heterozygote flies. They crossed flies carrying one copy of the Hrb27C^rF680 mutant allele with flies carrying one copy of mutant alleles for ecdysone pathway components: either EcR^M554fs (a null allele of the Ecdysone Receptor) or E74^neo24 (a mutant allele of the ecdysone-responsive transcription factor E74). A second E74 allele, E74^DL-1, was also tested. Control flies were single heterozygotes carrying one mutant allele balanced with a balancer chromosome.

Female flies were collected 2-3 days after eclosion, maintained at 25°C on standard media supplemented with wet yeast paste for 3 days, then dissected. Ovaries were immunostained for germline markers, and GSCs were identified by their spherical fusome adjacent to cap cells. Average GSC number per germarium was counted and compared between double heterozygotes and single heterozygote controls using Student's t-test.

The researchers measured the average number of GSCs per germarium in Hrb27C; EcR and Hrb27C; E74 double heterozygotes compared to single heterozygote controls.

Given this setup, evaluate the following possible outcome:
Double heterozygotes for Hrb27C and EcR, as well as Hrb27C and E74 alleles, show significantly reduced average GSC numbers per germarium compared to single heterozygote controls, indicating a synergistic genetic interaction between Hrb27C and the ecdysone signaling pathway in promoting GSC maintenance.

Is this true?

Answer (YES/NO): YES